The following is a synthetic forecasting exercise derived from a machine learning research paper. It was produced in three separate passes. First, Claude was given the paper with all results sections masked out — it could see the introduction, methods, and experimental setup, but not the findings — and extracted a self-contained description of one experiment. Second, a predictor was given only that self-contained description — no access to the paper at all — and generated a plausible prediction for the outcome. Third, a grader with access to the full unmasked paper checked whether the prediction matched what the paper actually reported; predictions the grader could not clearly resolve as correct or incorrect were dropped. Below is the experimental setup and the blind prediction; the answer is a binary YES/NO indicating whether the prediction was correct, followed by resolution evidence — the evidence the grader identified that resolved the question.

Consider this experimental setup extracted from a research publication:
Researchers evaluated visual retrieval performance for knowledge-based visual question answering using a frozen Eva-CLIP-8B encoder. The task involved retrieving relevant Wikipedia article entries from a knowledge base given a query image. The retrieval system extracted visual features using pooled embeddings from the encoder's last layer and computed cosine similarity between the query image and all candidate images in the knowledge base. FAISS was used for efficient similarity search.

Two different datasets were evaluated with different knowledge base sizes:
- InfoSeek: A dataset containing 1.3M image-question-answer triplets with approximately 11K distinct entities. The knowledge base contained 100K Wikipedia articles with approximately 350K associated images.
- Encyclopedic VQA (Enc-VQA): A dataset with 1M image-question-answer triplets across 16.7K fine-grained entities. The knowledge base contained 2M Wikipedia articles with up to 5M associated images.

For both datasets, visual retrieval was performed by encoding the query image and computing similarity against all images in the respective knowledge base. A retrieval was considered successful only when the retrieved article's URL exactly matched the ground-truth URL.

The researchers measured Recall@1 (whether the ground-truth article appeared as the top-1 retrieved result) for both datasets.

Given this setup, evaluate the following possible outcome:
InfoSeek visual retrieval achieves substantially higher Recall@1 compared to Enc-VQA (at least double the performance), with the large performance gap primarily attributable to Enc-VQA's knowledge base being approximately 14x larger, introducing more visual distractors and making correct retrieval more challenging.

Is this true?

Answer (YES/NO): YES